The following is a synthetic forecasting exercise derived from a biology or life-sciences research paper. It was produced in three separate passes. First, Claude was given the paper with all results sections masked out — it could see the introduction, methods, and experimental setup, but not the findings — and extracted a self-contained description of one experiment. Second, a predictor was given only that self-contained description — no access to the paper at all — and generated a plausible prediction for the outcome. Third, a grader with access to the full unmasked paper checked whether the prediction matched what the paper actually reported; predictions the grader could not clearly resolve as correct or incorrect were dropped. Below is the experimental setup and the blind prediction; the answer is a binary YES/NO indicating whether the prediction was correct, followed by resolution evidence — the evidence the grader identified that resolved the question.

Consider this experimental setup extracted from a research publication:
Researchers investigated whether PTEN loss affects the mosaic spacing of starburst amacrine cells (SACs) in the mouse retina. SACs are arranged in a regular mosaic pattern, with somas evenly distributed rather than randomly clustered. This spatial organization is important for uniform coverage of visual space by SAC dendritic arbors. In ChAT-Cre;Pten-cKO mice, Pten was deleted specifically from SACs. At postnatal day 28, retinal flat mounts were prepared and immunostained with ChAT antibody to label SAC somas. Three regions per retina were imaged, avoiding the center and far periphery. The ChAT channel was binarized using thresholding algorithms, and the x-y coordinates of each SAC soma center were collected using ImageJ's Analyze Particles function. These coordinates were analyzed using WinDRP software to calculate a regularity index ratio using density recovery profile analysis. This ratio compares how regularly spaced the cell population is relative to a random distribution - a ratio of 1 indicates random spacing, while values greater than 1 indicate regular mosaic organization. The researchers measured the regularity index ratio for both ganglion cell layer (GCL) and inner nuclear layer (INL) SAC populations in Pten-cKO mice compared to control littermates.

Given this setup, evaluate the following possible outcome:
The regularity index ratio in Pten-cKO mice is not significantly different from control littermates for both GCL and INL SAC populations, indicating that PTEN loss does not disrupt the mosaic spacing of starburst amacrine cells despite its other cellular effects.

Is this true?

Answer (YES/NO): YES